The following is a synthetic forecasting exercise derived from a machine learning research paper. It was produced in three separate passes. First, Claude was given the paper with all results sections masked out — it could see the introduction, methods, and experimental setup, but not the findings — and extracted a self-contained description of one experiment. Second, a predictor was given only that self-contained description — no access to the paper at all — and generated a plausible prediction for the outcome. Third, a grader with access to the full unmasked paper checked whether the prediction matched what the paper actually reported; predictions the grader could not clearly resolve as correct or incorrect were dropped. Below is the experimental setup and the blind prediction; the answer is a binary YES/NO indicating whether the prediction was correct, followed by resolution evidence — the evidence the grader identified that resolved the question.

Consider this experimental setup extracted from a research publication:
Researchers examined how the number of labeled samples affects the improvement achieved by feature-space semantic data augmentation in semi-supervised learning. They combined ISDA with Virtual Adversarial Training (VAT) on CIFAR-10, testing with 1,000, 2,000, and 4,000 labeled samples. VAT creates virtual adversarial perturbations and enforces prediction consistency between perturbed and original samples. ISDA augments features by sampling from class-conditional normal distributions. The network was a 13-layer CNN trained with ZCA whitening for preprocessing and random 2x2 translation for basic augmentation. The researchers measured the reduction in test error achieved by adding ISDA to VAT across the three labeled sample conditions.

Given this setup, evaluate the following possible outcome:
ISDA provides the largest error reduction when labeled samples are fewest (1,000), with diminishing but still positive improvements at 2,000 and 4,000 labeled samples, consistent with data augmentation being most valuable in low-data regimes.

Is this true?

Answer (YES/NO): YES